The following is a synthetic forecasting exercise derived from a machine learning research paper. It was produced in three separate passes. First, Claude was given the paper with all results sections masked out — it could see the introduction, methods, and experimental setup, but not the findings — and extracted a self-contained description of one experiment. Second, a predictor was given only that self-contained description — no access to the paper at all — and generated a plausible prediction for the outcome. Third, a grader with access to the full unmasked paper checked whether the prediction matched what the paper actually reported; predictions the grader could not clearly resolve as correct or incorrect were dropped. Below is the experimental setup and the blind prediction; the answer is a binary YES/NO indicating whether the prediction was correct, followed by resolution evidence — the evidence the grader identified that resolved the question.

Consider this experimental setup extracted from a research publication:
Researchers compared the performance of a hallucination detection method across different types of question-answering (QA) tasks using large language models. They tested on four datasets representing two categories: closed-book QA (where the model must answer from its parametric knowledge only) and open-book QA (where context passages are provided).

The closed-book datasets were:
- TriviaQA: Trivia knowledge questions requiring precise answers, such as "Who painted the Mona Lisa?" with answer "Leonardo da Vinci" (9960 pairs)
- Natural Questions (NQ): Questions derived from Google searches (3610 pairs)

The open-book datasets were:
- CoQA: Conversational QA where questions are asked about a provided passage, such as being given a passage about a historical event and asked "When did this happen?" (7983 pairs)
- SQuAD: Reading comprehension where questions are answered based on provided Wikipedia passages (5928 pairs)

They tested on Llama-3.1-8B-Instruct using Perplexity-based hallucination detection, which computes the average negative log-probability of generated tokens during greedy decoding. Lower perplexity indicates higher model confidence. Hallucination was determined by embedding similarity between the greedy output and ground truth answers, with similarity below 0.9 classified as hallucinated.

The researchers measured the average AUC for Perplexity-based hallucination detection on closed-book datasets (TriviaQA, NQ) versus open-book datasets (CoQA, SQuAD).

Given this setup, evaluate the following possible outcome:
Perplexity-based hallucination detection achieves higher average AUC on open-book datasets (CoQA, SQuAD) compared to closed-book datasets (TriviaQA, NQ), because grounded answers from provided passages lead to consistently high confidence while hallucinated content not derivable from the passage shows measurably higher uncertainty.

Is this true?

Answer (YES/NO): NO